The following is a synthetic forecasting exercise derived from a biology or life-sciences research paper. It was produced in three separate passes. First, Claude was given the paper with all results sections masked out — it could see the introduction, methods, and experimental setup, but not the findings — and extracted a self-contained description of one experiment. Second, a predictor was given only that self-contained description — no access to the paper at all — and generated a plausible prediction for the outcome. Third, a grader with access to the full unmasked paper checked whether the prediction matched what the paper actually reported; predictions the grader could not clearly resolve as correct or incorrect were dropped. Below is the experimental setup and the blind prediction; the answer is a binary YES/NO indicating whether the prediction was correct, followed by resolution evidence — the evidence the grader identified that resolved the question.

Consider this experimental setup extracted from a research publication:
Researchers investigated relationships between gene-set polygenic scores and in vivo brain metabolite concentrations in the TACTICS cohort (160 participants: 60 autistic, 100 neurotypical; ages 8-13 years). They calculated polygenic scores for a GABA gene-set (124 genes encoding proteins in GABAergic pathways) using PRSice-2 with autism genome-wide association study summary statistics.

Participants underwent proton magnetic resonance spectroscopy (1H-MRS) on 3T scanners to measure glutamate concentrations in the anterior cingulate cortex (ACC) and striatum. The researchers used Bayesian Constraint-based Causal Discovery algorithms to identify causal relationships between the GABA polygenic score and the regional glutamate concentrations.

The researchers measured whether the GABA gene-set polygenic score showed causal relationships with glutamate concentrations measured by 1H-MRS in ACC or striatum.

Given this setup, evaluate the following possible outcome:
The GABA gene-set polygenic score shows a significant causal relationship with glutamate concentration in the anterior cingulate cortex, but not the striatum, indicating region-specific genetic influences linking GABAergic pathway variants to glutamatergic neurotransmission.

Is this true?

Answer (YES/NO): YES